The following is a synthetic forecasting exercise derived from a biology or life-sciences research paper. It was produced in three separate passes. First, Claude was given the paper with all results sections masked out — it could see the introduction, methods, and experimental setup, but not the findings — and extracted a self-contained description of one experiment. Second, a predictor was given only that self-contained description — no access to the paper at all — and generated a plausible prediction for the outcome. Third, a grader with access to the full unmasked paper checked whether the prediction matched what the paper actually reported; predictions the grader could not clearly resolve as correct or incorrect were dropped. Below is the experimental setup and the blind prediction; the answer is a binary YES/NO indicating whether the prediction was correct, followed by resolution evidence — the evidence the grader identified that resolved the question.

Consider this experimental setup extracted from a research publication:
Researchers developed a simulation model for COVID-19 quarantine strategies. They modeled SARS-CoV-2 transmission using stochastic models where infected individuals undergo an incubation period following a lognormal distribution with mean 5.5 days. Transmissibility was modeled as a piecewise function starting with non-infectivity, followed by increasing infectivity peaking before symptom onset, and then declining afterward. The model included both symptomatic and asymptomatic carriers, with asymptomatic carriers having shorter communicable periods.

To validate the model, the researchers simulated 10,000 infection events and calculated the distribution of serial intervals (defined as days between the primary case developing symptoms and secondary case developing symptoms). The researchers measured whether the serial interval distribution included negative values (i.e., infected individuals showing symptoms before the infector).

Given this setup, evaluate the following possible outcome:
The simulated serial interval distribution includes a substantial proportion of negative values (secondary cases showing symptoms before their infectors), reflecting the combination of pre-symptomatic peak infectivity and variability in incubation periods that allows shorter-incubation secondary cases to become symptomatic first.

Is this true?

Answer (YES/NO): YES